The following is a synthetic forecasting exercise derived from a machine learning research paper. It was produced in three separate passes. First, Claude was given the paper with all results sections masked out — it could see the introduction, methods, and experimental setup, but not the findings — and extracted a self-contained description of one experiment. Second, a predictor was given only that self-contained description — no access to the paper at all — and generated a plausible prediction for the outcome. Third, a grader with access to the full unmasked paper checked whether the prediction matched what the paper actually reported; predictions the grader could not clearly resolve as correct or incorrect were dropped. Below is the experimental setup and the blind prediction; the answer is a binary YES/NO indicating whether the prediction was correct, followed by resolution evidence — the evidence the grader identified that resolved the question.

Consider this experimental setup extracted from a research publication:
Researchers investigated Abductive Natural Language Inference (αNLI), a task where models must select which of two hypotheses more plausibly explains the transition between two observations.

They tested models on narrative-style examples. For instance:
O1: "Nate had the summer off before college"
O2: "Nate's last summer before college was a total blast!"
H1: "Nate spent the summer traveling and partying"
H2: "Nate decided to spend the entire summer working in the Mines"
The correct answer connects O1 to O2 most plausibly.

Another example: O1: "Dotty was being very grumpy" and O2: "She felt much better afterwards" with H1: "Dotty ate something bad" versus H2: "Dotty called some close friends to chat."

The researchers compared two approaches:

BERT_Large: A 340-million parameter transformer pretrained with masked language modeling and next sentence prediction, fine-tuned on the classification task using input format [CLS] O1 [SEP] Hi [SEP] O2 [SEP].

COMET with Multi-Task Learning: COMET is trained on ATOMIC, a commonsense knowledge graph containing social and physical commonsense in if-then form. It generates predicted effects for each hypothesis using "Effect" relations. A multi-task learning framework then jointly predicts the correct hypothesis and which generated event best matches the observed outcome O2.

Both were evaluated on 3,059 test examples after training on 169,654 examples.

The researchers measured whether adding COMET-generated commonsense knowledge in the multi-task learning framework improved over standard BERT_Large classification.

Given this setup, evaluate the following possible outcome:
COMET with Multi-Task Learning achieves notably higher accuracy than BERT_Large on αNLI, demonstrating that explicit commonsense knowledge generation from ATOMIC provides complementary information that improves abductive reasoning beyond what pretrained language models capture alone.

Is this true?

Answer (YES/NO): NO